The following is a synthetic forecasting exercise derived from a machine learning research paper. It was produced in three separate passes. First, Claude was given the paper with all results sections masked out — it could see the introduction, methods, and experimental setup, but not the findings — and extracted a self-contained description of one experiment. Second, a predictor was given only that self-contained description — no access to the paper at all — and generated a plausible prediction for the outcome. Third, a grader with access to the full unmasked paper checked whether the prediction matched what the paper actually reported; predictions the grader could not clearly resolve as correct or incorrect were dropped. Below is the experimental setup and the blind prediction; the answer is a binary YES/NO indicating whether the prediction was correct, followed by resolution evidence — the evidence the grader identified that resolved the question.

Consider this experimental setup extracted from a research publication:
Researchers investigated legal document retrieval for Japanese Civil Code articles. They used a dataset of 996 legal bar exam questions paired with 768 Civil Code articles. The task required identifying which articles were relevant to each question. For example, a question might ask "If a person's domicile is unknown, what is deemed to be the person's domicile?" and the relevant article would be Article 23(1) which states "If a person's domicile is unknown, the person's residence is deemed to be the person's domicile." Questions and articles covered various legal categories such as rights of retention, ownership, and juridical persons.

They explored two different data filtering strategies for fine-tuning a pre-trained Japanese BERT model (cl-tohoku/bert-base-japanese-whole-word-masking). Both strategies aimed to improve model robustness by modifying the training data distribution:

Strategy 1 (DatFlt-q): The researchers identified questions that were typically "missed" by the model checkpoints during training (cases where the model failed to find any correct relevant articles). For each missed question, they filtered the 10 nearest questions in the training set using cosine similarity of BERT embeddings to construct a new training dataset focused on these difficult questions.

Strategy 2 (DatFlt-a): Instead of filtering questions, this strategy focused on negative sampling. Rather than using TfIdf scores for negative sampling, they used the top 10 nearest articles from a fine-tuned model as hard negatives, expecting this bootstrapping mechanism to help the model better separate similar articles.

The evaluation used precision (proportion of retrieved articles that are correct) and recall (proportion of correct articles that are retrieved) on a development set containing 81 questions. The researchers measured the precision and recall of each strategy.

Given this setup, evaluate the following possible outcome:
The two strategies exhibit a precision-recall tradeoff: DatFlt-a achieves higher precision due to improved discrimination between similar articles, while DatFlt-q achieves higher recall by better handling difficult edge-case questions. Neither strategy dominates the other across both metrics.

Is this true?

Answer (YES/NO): YES